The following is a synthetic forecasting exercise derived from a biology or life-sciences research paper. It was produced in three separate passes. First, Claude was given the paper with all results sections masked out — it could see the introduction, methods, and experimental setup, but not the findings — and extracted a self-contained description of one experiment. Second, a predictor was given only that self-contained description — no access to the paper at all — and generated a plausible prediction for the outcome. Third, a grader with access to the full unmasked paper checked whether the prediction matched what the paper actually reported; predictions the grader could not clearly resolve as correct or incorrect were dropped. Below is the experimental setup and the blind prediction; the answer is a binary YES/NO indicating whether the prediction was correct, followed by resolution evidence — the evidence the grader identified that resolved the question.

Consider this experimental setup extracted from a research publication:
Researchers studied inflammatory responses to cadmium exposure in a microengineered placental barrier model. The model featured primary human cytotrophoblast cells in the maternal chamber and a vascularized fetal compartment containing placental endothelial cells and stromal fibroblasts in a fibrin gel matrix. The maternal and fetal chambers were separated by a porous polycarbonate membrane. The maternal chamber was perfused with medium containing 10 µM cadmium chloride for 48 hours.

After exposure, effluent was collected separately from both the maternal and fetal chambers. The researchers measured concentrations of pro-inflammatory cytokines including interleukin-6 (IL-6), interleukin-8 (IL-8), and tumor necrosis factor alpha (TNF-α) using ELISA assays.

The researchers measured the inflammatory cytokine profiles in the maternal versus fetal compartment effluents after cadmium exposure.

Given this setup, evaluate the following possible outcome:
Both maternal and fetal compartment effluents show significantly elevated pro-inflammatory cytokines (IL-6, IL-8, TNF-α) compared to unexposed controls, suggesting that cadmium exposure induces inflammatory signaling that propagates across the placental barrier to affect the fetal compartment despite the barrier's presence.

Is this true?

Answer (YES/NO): YES